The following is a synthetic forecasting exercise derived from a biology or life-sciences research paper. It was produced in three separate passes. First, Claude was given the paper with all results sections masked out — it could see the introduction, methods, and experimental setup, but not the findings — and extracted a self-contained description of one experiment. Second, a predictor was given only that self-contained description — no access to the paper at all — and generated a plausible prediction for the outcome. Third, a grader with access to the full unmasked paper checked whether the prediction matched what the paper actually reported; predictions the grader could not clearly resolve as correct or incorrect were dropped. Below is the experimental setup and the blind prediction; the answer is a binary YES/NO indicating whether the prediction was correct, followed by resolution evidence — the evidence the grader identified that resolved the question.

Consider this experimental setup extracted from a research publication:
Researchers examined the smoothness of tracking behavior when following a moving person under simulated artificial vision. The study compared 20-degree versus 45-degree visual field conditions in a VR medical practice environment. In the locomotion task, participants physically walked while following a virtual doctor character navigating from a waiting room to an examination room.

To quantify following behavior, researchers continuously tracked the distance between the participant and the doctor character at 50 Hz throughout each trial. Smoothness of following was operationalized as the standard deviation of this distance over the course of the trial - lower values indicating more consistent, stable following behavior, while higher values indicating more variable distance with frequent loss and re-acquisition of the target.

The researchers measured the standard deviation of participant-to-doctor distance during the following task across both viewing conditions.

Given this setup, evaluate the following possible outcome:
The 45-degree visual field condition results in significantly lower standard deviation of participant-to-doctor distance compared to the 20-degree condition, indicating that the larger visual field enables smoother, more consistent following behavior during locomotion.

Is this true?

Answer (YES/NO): YES